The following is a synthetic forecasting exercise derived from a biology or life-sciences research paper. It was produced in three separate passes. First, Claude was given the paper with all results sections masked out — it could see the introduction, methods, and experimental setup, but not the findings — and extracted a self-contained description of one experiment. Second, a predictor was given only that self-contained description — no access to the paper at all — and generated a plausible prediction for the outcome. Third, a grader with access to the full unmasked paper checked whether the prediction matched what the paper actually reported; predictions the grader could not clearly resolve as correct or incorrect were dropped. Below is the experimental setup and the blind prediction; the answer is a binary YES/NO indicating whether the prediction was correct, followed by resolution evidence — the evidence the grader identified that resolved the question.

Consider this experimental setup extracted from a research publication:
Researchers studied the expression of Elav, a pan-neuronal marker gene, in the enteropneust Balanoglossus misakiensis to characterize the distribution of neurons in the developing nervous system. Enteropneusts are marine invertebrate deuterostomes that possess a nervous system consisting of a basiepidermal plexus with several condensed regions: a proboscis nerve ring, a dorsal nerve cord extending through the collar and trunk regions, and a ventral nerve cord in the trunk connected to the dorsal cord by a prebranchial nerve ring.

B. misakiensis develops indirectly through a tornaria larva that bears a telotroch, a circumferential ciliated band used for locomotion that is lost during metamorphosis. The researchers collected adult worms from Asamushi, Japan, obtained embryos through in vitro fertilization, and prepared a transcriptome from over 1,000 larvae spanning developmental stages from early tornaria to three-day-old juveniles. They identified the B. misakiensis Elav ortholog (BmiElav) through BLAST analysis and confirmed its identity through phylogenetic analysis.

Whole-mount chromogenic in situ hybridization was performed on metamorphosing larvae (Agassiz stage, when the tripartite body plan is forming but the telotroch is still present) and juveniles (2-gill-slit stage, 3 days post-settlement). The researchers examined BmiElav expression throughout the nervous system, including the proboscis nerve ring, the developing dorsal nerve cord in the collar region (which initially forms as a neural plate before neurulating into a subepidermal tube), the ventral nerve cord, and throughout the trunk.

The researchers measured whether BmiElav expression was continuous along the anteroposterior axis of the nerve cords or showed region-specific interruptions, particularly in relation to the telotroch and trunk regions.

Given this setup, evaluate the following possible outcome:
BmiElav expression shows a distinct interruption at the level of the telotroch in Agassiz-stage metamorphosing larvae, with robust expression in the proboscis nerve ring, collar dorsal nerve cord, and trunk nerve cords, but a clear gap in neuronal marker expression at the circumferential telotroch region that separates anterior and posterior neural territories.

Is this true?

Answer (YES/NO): YES